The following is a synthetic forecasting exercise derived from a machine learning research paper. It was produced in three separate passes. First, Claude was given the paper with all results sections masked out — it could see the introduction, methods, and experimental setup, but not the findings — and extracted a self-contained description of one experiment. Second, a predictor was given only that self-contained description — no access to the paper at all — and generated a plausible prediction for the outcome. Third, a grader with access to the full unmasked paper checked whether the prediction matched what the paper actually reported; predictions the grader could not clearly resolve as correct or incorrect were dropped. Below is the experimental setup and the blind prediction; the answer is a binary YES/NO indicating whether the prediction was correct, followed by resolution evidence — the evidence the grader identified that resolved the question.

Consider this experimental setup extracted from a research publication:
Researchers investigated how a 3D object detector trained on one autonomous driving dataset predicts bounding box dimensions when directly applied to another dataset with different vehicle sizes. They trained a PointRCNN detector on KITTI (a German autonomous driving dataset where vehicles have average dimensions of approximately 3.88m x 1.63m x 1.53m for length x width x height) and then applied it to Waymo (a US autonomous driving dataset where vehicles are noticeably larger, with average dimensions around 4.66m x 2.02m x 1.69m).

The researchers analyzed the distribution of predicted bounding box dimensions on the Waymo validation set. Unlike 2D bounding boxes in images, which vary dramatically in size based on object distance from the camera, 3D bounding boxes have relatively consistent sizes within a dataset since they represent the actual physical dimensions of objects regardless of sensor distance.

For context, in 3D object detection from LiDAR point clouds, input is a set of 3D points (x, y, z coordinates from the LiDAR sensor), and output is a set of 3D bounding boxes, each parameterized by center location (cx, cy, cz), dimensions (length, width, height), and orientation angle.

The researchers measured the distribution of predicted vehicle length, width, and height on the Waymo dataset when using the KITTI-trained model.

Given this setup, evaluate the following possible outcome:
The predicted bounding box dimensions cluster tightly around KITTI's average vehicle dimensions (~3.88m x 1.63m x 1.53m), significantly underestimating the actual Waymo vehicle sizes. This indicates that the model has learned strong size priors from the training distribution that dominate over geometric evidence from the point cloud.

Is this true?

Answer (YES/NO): YES